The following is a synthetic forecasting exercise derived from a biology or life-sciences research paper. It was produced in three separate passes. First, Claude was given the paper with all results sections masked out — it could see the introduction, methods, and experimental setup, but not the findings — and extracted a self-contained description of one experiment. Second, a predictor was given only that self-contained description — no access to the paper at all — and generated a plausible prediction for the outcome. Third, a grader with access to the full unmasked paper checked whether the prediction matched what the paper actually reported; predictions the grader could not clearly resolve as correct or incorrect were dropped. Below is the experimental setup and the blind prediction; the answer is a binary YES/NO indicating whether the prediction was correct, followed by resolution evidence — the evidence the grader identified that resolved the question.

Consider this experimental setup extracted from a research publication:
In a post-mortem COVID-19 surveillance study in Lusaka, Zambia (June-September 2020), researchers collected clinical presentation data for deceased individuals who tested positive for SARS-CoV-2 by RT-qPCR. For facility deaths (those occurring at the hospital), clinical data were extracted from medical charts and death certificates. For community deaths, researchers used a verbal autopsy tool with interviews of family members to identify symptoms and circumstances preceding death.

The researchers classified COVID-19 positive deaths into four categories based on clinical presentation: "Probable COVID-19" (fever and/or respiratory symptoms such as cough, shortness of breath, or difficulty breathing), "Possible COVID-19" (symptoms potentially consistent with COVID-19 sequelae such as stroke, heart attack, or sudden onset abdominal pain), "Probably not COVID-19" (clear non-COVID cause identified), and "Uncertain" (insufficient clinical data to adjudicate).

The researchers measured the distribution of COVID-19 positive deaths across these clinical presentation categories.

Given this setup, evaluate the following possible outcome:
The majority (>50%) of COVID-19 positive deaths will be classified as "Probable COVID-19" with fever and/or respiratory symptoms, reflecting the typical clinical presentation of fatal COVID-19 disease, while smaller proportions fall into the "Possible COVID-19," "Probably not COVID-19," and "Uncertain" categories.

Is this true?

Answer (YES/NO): YES